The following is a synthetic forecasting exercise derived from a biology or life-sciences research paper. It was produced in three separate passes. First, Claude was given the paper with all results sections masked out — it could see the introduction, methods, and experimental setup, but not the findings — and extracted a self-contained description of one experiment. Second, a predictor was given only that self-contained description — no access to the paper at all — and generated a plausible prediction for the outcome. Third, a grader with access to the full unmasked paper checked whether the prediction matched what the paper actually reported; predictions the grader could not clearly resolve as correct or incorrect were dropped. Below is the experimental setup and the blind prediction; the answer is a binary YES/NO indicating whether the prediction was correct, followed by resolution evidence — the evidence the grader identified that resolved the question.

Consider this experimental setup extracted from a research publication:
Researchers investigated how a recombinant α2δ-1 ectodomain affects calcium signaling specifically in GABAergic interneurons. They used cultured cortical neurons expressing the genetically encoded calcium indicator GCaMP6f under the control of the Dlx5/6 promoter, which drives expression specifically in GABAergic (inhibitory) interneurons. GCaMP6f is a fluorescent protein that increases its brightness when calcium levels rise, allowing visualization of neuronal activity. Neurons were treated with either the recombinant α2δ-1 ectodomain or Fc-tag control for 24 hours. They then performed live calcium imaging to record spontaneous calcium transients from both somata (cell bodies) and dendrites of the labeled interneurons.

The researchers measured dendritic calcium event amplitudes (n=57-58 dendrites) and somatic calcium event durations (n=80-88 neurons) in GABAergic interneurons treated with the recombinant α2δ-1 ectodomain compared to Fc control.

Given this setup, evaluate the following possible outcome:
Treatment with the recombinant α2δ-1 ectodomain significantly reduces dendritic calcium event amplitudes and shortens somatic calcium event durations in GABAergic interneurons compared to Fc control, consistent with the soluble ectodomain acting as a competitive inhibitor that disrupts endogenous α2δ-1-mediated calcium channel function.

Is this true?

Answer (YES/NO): NO